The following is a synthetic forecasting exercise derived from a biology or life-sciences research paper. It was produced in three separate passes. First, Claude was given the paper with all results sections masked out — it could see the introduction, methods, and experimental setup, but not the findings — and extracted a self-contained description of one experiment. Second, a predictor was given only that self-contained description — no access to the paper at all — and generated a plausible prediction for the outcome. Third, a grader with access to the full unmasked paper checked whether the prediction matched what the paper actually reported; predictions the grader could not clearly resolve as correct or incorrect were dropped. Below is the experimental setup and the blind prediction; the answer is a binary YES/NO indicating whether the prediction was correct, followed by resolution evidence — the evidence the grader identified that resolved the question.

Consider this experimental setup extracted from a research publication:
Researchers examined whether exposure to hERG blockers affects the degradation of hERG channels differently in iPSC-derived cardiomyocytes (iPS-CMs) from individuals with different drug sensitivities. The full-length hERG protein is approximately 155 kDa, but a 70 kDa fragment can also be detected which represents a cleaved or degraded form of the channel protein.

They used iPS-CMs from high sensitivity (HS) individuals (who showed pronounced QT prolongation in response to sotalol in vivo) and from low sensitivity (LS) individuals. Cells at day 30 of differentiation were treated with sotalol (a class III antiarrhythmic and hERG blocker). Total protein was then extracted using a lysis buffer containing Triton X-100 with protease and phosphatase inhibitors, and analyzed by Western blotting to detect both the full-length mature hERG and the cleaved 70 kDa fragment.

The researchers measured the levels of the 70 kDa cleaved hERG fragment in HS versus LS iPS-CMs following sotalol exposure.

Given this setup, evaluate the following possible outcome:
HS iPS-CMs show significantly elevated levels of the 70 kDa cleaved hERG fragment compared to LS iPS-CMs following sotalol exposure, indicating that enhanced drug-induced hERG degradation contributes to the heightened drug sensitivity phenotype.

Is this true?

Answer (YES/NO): YES